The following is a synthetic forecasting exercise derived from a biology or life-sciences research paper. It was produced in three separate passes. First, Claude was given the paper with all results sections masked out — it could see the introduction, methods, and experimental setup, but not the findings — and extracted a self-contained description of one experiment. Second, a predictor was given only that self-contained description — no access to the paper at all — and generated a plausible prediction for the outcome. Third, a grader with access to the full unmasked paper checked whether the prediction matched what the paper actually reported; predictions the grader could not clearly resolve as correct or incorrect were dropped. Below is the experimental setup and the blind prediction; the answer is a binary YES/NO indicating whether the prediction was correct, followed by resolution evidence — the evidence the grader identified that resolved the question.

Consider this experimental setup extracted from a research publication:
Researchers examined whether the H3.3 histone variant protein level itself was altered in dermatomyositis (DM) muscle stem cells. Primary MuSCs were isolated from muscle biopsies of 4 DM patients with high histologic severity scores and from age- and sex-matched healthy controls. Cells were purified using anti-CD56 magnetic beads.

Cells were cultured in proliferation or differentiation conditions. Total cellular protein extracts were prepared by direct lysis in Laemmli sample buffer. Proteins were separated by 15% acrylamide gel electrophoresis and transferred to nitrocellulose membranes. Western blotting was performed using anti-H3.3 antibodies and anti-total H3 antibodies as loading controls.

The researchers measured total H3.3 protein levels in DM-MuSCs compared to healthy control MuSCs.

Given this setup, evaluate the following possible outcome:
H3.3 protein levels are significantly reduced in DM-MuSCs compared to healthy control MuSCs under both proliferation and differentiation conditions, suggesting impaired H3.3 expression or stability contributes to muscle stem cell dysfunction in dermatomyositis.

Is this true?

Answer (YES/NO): NO